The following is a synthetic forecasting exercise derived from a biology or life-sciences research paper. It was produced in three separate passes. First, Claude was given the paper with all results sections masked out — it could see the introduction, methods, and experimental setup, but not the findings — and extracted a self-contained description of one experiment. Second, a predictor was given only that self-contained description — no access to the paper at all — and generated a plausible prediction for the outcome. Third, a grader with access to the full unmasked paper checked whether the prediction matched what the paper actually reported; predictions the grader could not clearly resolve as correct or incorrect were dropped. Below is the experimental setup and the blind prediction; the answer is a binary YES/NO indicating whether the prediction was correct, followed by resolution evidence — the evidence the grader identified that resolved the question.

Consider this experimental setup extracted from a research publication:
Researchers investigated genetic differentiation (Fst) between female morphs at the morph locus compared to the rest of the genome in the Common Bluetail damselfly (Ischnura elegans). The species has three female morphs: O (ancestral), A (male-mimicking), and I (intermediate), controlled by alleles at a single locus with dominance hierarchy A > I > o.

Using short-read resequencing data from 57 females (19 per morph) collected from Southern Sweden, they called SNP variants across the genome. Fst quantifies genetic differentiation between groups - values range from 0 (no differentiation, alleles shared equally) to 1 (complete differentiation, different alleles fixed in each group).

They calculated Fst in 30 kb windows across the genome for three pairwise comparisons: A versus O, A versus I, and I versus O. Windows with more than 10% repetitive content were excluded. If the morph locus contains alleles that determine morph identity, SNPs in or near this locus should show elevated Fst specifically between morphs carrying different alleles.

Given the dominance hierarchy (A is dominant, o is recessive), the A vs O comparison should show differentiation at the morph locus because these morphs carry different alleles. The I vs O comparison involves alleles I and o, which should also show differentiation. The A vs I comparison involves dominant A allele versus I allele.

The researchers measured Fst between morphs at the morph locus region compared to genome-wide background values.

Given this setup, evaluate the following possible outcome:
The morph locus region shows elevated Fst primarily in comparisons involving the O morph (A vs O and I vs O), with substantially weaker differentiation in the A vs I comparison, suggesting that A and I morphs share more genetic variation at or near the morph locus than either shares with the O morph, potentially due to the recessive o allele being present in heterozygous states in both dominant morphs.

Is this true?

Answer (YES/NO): NO